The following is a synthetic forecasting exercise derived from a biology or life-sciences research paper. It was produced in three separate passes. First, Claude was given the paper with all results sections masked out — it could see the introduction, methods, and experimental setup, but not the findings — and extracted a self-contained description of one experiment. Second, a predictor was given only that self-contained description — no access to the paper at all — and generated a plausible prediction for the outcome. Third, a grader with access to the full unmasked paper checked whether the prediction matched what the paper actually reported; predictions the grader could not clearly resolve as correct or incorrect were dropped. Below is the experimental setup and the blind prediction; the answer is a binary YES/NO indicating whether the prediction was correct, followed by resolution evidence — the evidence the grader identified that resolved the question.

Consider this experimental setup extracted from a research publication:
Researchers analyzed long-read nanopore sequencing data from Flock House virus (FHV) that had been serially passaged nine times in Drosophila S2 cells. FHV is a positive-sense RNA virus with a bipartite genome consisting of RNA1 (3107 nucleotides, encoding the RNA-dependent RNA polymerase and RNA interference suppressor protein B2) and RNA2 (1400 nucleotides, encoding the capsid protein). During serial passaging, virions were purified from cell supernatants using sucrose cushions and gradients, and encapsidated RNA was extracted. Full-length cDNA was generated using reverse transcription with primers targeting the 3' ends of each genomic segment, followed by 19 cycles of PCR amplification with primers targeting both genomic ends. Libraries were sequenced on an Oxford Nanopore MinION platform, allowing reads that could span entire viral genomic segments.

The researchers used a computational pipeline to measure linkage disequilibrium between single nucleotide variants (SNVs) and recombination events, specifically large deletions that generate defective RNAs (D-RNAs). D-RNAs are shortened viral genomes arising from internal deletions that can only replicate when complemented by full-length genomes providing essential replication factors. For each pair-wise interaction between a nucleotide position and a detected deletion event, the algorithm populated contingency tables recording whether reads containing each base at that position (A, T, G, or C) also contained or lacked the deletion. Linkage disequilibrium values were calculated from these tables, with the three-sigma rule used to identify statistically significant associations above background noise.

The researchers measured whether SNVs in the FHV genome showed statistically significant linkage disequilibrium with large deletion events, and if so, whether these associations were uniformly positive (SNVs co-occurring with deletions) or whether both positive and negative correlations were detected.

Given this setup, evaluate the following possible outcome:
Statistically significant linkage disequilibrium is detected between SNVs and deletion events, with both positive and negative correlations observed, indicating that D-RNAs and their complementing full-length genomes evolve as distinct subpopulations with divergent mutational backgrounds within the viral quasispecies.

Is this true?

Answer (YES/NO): YES